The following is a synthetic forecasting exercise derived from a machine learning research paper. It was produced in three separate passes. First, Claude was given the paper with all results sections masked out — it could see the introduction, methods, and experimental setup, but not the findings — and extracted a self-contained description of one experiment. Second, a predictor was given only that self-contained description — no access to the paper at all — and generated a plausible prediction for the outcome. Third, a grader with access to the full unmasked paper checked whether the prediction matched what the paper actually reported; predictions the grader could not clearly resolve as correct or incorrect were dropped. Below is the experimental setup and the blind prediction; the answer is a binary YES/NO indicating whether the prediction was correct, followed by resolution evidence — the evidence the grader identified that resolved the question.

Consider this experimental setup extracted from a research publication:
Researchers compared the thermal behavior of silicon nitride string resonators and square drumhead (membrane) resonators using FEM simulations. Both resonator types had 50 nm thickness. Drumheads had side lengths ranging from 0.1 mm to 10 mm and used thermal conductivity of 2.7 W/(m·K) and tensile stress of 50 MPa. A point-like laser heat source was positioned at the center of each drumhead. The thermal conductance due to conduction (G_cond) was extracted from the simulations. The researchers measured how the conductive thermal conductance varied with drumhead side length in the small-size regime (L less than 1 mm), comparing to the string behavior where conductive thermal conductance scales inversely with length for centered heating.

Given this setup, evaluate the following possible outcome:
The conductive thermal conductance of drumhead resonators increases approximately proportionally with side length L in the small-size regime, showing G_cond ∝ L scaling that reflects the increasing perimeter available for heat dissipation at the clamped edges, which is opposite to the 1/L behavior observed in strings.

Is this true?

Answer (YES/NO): NO